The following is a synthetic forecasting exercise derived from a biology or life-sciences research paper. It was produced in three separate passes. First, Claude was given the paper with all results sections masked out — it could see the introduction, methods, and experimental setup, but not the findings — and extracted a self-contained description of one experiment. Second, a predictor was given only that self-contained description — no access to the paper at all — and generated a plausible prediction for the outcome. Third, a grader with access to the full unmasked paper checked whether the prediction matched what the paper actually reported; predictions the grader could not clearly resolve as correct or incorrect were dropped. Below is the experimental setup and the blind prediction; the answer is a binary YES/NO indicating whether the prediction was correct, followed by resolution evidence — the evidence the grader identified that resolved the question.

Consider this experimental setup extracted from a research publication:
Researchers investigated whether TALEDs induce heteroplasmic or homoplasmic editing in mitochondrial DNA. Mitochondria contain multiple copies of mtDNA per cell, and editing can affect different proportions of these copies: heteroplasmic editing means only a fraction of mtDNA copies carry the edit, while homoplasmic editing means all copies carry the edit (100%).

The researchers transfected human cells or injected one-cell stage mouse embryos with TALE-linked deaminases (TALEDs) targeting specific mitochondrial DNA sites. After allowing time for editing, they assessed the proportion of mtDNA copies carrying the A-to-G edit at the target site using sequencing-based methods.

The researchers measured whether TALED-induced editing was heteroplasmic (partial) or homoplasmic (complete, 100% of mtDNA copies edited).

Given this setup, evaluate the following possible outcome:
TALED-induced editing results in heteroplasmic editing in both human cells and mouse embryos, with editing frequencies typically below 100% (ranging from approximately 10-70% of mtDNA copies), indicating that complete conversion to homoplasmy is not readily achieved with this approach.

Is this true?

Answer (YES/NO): YES